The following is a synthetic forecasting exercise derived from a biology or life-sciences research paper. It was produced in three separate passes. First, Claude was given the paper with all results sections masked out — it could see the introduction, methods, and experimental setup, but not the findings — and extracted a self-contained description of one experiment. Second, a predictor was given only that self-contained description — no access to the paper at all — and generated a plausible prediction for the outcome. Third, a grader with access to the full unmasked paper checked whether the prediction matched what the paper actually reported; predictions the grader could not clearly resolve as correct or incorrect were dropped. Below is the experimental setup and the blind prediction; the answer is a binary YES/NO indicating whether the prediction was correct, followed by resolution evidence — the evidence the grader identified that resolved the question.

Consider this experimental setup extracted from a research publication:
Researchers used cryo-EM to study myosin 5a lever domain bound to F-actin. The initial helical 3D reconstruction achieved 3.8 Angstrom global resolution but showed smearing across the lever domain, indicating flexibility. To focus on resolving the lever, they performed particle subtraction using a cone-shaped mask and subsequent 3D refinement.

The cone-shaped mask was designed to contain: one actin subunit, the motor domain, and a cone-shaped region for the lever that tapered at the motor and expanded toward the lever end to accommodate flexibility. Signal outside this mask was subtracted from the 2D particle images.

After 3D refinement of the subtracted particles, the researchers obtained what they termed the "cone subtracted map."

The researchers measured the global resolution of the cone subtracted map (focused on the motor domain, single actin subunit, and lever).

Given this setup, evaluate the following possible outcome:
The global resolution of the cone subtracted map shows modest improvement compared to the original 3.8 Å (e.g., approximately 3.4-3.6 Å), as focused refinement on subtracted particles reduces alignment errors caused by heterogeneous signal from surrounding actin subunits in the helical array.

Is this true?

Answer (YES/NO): NO